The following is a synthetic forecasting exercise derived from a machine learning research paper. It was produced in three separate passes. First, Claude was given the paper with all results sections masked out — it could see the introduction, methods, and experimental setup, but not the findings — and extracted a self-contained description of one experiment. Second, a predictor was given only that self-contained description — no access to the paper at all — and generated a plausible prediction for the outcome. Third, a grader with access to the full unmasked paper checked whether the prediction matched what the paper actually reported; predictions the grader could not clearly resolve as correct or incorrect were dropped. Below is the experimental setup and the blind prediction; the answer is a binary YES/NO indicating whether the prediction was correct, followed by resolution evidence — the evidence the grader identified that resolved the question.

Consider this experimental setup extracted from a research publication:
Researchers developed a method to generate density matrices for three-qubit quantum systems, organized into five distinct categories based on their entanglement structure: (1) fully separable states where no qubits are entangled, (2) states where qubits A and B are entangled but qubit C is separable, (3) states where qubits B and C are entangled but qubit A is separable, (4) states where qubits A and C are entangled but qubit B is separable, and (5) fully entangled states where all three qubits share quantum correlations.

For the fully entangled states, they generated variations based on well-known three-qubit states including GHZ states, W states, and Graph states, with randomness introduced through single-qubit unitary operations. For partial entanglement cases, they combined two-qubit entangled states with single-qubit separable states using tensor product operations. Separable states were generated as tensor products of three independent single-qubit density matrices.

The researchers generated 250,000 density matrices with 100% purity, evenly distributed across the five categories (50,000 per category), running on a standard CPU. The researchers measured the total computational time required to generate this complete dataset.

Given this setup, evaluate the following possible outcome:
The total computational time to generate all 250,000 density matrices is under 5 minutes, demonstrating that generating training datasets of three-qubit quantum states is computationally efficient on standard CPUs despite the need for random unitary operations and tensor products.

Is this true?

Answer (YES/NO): YES